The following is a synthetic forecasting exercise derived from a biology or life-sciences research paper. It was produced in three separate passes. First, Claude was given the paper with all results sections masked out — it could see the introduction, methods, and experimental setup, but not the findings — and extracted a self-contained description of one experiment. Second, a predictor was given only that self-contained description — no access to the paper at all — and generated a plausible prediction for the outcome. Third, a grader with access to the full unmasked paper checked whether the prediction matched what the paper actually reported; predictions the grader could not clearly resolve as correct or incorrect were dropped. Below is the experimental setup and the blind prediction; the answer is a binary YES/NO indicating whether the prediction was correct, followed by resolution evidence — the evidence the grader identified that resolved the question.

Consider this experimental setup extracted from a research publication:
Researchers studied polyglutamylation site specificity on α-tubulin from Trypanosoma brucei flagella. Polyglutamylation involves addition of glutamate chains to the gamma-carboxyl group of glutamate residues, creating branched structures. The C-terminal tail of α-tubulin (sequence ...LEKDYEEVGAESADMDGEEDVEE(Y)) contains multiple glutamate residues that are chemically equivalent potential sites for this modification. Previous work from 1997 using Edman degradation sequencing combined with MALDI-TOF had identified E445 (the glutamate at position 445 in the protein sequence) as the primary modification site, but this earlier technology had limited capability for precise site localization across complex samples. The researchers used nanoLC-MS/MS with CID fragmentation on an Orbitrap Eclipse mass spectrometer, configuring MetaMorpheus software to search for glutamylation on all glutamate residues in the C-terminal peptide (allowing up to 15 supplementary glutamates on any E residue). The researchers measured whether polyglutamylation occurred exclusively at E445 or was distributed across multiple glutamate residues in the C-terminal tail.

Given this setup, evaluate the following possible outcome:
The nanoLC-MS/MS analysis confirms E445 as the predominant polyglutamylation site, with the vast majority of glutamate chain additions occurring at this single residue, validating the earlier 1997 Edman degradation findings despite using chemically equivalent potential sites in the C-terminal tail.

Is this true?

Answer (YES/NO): YES